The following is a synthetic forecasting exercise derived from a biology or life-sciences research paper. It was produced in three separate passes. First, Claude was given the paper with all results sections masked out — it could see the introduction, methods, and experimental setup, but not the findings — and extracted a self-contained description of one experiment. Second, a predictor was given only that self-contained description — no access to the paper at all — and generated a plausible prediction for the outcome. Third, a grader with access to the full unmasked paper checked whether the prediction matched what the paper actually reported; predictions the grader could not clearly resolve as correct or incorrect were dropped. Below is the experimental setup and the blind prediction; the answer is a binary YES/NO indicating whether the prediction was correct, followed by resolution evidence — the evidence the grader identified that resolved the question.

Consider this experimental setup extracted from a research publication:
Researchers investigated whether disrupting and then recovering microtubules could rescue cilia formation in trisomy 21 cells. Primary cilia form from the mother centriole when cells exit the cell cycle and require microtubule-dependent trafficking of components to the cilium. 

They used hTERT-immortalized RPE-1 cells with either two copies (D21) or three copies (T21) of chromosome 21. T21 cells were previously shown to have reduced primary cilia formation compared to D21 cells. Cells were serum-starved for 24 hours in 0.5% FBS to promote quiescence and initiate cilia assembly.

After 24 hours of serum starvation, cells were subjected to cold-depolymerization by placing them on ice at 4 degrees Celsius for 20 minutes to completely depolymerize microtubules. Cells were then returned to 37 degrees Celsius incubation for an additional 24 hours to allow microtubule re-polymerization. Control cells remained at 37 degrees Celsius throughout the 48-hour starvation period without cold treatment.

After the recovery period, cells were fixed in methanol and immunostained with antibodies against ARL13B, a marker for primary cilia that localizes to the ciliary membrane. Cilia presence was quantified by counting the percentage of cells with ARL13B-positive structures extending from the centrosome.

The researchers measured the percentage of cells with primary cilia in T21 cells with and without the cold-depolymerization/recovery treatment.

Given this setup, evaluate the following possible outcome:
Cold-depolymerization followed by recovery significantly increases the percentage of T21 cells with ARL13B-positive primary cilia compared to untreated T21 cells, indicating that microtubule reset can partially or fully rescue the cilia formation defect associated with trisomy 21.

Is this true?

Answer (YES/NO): YES